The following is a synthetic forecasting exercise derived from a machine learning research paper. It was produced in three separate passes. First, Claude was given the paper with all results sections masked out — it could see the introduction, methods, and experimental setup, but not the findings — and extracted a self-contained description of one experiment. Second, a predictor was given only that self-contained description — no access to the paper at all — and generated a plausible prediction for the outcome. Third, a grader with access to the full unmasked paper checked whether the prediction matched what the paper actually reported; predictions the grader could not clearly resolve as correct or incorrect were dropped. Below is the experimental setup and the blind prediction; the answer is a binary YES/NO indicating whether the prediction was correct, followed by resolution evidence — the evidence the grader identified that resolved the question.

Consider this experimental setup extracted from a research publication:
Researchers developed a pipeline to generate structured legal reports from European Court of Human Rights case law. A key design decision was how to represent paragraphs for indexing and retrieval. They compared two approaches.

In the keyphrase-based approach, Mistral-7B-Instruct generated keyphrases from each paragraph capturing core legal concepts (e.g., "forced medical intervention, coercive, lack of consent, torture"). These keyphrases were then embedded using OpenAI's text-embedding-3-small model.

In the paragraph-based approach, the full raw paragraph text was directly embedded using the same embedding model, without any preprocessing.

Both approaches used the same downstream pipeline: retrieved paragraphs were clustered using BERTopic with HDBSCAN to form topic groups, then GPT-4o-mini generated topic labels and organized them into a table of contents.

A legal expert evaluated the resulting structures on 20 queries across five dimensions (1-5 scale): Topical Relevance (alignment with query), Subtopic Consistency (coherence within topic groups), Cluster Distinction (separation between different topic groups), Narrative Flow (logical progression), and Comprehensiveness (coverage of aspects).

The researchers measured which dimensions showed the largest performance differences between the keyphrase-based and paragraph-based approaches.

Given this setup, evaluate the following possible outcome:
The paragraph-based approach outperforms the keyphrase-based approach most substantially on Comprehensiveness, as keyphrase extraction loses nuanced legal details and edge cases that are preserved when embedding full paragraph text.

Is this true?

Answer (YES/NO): NO